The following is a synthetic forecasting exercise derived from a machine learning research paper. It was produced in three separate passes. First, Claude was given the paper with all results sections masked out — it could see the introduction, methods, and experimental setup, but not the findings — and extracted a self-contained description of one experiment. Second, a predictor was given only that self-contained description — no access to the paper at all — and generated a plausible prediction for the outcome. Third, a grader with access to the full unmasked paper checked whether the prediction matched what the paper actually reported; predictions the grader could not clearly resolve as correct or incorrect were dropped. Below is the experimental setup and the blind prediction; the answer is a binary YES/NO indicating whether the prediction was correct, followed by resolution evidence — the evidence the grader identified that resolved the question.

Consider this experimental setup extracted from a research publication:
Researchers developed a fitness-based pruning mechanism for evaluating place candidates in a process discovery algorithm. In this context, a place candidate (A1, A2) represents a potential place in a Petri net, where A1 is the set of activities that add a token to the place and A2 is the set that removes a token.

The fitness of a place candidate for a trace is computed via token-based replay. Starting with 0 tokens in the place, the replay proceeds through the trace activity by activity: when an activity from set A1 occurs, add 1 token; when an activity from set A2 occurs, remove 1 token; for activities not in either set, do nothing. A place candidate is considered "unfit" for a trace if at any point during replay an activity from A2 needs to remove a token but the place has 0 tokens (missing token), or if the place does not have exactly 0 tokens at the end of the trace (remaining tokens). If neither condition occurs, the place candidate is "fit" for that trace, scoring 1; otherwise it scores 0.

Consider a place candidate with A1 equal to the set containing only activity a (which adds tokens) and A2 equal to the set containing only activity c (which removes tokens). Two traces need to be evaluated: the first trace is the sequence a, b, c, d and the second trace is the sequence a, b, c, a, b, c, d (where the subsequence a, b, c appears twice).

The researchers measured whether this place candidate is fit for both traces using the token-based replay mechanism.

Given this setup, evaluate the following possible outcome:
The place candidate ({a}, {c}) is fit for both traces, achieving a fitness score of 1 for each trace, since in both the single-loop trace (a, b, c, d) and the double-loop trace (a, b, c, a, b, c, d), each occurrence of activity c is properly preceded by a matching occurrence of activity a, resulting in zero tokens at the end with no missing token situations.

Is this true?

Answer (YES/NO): YES